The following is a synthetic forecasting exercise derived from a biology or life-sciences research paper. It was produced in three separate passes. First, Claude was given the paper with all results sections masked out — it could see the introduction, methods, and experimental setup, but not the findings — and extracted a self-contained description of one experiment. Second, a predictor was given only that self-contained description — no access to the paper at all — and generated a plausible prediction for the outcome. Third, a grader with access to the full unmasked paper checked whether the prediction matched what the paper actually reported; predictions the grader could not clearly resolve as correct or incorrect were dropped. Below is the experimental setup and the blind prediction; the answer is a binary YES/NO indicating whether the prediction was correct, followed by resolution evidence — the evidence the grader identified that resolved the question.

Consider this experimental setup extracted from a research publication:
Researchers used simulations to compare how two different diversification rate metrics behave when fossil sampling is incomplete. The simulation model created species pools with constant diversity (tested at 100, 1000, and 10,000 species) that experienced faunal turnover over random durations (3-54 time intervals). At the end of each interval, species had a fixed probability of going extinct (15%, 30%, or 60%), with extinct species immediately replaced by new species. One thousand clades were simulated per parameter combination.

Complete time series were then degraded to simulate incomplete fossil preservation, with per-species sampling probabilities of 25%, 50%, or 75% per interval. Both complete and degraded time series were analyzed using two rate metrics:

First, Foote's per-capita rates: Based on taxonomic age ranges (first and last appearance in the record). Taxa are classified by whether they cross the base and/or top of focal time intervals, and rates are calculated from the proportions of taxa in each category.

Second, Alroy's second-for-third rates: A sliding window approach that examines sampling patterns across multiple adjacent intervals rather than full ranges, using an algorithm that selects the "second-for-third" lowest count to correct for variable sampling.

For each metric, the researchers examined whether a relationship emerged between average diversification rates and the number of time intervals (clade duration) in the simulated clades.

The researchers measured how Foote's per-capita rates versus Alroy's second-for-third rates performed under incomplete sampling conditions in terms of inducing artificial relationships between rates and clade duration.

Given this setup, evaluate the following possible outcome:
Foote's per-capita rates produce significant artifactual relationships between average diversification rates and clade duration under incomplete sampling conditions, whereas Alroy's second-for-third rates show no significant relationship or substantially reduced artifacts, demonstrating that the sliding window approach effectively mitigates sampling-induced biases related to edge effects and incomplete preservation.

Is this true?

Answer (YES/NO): YES